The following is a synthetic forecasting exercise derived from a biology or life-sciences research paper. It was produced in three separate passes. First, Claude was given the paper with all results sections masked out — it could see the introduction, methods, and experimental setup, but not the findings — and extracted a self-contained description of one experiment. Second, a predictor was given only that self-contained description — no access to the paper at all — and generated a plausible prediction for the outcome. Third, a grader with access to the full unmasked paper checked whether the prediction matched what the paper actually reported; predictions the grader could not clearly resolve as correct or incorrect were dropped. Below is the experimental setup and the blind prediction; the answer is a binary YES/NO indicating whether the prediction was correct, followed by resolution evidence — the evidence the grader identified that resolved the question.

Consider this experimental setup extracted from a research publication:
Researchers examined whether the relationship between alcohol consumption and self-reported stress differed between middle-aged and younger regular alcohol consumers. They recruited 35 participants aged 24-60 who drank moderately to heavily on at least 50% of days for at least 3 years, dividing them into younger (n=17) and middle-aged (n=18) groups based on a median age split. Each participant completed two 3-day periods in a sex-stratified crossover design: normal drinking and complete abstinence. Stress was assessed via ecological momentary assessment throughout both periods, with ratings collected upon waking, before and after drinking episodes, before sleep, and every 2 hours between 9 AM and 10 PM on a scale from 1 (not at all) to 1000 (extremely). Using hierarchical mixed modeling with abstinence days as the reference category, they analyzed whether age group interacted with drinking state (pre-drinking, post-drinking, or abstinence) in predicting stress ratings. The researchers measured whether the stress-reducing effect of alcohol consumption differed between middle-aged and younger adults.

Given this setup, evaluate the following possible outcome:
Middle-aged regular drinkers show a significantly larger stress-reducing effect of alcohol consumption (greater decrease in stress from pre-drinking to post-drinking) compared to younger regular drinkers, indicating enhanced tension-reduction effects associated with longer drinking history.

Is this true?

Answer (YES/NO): YES